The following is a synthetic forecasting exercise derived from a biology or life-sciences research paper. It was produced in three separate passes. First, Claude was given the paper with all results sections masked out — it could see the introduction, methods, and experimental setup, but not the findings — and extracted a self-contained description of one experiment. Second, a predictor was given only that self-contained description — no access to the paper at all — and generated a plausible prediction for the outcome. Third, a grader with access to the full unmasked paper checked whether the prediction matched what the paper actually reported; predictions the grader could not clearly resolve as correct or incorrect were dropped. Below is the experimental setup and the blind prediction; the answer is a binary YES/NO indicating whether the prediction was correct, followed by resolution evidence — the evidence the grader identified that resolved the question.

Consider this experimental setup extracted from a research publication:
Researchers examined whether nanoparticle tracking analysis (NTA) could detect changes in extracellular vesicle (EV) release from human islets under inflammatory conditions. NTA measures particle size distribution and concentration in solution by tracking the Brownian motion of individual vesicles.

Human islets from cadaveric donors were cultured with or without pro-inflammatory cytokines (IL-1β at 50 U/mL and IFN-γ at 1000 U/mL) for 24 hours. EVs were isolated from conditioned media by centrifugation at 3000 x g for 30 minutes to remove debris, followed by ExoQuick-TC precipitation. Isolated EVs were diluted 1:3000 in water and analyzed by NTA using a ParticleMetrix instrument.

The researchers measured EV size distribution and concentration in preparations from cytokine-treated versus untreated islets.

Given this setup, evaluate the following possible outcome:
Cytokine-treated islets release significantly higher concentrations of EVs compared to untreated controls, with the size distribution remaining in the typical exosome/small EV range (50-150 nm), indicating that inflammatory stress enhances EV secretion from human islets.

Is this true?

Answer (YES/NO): NO